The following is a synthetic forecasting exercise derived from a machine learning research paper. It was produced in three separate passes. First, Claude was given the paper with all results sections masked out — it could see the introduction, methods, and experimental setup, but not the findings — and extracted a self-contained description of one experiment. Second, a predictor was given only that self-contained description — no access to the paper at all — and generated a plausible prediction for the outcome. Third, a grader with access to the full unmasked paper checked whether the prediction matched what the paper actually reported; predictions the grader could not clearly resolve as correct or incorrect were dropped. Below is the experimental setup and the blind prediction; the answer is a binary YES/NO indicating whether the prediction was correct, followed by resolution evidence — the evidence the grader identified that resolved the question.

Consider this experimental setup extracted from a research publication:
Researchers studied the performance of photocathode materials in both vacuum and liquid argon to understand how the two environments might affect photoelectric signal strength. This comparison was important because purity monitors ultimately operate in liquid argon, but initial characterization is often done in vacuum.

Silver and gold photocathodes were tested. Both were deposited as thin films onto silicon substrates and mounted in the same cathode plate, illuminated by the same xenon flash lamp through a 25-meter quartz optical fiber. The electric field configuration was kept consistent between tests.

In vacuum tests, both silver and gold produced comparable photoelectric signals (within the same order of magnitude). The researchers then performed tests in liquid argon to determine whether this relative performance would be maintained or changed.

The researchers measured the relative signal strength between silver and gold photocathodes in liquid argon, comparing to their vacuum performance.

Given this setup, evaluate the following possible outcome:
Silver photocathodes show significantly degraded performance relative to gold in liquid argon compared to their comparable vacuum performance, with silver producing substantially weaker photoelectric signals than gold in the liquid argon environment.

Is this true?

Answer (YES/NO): NO